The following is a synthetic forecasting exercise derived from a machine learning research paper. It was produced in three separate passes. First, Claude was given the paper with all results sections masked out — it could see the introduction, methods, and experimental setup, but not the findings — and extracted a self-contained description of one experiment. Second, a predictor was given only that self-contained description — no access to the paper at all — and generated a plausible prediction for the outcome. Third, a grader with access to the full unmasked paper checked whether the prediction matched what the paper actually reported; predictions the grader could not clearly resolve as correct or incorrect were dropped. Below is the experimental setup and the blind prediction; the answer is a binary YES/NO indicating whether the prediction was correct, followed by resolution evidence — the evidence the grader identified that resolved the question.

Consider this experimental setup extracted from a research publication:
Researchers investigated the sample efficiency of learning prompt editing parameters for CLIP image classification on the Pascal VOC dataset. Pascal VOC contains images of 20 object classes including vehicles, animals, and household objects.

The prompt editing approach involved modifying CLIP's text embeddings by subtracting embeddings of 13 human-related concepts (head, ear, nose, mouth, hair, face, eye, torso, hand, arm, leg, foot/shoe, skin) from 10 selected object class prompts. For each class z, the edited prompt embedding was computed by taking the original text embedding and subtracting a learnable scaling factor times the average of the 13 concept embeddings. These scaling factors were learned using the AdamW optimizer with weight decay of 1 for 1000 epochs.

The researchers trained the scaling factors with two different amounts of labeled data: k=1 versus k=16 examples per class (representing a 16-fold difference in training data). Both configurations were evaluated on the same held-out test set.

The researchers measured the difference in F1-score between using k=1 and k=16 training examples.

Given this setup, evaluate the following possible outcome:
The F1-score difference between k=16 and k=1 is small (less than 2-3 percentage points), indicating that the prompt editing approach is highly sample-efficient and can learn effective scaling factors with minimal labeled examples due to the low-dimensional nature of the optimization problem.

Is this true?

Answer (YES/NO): YES